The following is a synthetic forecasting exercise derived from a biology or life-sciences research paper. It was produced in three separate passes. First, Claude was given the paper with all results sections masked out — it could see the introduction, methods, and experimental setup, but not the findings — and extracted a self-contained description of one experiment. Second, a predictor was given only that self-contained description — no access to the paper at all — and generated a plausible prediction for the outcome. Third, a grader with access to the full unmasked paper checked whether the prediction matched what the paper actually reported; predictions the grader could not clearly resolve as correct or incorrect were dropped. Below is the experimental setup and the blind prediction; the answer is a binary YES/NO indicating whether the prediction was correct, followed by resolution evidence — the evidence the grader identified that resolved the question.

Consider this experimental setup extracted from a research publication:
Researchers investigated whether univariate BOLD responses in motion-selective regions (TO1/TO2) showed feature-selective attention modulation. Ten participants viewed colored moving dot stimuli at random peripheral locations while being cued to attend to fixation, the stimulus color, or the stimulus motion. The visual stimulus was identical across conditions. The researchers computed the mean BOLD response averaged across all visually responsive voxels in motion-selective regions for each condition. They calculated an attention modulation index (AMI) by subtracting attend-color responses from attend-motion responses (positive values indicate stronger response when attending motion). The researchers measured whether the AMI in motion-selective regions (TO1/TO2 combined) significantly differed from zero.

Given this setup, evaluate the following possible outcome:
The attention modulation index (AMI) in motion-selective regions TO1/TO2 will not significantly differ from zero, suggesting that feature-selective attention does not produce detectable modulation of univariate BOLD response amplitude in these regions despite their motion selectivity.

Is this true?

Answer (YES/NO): NO